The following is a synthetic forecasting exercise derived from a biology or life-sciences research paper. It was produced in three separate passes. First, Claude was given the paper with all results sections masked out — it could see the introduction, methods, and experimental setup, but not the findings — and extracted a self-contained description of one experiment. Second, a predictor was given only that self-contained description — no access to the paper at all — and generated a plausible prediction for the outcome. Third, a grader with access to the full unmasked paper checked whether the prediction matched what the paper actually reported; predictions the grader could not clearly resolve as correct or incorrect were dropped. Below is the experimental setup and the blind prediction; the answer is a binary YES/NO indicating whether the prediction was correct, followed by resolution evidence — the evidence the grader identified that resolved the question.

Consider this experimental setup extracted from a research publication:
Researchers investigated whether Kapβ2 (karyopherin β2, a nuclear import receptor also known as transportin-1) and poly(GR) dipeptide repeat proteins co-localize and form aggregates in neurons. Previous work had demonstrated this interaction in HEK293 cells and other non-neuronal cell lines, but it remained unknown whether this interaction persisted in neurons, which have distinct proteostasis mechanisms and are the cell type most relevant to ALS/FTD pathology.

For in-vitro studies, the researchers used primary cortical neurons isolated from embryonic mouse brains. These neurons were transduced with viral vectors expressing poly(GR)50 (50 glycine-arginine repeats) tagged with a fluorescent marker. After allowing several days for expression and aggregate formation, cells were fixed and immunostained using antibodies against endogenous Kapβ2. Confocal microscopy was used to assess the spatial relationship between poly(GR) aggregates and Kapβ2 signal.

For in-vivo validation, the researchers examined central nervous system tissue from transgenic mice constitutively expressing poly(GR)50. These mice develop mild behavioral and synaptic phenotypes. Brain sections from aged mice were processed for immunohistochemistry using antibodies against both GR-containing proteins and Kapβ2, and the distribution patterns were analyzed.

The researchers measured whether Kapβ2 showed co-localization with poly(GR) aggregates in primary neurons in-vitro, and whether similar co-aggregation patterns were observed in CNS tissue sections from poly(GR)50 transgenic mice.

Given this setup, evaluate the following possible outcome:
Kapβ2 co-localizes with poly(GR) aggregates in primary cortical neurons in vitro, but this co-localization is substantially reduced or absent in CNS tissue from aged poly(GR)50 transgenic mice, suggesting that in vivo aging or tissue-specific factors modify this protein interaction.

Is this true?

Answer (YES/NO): NO